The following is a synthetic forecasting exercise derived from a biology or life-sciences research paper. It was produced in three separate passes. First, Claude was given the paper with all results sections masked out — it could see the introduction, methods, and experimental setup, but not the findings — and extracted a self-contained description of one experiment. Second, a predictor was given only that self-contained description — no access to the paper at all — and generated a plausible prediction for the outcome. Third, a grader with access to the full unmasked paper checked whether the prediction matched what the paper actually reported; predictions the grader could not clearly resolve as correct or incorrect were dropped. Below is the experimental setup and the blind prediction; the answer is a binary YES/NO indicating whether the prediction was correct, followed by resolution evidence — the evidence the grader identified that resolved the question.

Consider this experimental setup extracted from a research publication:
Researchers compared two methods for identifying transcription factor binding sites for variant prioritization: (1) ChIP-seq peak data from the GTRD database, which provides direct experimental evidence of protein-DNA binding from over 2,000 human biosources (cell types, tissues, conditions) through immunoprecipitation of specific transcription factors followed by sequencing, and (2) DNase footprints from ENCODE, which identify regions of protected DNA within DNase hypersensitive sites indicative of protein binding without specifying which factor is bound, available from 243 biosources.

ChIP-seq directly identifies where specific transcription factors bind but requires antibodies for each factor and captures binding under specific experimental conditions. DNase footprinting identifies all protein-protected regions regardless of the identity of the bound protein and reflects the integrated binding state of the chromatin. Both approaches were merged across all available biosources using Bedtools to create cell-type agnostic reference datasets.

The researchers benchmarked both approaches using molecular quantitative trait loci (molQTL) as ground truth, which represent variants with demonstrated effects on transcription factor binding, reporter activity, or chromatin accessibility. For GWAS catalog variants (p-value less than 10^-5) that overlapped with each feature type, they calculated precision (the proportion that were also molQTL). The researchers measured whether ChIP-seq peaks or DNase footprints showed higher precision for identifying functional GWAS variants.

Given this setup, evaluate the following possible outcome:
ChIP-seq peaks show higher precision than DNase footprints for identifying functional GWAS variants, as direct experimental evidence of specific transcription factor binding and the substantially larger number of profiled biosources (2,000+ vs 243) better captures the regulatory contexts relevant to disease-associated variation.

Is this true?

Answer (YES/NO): NO